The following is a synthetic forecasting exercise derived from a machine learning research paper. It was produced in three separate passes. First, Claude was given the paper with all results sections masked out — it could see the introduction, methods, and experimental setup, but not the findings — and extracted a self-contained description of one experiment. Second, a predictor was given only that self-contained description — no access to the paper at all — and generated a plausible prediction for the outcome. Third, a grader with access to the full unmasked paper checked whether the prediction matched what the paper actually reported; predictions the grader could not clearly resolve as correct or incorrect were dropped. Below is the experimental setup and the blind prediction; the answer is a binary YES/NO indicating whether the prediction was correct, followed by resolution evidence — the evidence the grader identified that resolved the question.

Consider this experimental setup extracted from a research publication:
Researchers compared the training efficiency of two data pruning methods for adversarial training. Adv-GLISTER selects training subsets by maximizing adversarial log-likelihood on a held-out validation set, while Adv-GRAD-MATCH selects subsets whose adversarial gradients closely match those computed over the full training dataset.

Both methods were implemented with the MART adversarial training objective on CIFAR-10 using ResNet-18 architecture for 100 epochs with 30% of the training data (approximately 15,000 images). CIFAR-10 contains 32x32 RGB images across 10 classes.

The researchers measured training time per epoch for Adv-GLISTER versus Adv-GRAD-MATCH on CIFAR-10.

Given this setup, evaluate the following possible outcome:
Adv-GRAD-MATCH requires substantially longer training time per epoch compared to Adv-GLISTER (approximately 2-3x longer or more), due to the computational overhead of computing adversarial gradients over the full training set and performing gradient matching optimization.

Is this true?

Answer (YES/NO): NO